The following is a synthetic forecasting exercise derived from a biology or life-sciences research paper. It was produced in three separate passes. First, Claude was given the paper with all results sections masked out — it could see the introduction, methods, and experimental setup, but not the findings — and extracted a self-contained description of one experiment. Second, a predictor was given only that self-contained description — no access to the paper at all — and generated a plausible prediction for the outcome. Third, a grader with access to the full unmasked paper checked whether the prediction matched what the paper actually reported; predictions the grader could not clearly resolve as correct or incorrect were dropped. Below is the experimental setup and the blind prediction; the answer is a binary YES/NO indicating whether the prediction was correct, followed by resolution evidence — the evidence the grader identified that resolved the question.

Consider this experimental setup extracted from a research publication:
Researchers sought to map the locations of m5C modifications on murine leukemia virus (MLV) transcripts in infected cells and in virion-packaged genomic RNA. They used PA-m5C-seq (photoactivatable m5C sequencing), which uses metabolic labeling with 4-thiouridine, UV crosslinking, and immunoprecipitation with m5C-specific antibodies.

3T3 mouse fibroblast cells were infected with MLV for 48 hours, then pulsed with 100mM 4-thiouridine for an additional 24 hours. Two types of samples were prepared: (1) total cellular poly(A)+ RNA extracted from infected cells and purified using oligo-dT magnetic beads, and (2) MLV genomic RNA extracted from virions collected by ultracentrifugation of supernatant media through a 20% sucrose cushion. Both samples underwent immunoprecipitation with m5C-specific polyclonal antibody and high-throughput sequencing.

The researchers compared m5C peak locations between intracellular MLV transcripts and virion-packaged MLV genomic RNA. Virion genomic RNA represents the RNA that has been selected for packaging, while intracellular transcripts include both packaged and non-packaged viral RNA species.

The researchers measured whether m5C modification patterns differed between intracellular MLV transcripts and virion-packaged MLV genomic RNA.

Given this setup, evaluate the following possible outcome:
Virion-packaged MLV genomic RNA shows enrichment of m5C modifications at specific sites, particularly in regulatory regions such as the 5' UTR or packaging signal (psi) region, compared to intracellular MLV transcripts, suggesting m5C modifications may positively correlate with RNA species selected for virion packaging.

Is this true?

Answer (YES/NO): NO